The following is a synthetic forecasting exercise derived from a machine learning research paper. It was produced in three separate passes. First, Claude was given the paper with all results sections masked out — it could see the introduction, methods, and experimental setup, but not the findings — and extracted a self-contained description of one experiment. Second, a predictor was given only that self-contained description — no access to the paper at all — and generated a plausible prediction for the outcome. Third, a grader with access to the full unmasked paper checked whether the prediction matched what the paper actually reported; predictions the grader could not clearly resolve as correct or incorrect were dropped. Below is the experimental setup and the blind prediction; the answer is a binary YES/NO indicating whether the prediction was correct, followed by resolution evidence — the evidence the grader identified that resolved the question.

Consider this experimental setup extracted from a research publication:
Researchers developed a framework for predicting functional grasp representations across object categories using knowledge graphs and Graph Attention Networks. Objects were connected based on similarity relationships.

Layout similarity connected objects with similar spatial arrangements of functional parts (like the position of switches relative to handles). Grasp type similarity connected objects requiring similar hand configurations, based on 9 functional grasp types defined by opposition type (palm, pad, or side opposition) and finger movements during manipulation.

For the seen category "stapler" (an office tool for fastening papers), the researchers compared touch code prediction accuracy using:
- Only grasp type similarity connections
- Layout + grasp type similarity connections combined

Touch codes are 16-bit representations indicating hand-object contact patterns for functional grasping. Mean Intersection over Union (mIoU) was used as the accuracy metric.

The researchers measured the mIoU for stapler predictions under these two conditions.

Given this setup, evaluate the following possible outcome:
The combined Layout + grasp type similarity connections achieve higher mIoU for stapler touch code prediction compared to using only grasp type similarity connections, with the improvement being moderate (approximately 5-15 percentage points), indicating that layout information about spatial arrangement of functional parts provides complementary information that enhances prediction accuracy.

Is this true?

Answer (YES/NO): YES